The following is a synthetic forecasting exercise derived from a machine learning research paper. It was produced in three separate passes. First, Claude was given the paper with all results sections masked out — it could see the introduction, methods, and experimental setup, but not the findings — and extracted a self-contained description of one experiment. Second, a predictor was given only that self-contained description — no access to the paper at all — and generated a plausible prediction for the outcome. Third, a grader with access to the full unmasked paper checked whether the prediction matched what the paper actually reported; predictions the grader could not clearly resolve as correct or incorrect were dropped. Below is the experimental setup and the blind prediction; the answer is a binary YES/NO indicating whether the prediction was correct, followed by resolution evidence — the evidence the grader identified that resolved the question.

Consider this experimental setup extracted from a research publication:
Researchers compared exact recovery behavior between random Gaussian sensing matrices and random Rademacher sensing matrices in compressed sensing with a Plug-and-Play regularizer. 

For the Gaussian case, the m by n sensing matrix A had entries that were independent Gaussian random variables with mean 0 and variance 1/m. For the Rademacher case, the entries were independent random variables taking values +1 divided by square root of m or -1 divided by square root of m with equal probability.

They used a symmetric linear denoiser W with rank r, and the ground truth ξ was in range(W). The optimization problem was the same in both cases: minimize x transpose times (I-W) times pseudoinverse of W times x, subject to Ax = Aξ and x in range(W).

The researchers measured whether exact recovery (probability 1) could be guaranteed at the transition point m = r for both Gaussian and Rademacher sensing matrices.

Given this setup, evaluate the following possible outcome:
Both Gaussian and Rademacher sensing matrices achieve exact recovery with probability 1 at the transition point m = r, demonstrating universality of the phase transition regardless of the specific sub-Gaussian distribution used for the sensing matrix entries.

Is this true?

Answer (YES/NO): NO